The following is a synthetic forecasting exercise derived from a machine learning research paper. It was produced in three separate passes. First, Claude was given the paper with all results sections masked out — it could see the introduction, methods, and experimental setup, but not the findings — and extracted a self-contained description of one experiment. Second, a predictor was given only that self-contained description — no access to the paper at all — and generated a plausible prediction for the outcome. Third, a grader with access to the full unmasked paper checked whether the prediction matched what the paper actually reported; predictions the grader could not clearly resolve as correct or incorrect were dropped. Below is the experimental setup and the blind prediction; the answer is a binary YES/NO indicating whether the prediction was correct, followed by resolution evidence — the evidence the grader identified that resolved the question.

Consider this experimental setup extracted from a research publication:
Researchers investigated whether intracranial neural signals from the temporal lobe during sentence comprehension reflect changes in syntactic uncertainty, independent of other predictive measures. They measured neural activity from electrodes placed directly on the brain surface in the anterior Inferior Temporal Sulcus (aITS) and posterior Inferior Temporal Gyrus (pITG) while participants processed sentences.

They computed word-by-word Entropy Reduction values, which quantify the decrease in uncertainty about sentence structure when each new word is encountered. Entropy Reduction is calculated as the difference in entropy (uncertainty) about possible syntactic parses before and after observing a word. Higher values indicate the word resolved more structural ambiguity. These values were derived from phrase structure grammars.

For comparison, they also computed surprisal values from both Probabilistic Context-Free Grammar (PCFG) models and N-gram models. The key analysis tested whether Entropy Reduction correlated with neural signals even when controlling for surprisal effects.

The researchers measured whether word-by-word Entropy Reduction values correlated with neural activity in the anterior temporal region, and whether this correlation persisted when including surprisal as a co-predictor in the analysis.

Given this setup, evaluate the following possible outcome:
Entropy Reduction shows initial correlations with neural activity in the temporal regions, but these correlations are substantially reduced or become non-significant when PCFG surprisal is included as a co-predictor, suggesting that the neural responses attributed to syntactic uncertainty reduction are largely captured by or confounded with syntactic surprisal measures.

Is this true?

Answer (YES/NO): NO